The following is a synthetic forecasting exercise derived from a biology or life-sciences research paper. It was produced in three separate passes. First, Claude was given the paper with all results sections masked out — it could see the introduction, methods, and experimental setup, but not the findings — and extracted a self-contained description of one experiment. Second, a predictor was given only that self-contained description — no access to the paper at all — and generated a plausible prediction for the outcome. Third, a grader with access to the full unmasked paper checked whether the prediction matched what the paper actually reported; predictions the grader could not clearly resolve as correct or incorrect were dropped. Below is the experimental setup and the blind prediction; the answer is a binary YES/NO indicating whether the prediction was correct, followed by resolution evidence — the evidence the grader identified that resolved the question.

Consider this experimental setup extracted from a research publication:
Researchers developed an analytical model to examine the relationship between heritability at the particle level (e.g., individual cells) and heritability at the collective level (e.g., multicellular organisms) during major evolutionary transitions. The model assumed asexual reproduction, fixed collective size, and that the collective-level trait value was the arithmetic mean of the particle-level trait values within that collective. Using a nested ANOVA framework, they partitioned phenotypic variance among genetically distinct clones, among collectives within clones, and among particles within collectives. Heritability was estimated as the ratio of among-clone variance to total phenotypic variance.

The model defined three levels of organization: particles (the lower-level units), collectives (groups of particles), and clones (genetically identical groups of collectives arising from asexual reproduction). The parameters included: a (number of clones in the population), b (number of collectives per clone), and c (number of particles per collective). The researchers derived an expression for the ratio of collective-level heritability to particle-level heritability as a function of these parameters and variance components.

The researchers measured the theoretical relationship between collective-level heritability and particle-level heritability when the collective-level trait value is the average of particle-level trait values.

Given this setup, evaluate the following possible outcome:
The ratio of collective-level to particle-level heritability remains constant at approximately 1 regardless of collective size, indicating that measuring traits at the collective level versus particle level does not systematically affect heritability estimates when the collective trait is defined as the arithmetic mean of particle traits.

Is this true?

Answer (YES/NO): NO